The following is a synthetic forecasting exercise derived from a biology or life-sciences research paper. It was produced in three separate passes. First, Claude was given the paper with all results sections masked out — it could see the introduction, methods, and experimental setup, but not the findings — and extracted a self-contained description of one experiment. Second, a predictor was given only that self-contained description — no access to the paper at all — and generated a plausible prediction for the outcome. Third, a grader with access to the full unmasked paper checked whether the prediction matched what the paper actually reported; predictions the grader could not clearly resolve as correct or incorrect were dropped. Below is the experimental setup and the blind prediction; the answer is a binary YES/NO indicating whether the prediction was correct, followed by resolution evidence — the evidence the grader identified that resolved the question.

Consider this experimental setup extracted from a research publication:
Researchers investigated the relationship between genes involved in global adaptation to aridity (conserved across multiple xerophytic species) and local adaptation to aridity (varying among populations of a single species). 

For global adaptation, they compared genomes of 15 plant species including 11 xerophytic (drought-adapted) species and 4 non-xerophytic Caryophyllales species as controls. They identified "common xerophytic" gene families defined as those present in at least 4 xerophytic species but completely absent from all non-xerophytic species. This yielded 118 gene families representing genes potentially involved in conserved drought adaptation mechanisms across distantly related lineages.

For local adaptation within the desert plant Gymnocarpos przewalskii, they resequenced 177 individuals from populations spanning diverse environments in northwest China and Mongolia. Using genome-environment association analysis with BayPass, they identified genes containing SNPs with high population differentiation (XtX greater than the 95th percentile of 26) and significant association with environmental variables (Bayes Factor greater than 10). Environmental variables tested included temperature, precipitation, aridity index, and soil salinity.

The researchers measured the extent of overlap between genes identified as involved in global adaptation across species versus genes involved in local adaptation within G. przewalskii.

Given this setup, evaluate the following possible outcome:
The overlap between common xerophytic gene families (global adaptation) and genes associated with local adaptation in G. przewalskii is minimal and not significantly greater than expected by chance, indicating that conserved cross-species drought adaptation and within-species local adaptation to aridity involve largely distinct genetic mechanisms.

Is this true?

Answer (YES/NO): NO